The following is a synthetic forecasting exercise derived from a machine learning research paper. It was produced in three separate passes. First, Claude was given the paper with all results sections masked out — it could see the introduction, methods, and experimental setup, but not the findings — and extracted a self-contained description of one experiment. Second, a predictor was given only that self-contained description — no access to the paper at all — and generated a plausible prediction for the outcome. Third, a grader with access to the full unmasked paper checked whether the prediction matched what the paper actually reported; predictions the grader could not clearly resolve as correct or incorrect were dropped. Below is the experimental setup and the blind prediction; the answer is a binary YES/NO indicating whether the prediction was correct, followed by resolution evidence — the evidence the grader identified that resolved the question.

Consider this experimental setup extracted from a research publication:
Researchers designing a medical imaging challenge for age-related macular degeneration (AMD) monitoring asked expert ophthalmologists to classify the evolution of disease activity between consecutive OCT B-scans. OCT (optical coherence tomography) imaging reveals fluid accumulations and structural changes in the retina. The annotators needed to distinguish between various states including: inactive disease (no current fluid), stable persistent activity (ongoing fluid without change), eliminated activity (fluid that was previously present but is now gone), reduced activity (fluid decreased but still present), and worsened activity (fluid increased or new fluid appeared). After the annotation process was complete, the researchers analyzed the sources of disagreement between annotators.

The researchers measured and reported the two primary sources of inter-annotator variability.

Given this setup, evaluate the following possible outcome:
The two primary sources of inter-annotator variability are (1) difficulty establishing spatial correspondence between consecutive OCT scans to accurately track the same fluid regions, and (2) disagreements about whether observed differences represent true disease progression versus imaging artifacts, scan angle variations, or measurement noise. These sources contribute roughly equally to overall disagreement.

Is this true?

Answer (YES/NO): NO